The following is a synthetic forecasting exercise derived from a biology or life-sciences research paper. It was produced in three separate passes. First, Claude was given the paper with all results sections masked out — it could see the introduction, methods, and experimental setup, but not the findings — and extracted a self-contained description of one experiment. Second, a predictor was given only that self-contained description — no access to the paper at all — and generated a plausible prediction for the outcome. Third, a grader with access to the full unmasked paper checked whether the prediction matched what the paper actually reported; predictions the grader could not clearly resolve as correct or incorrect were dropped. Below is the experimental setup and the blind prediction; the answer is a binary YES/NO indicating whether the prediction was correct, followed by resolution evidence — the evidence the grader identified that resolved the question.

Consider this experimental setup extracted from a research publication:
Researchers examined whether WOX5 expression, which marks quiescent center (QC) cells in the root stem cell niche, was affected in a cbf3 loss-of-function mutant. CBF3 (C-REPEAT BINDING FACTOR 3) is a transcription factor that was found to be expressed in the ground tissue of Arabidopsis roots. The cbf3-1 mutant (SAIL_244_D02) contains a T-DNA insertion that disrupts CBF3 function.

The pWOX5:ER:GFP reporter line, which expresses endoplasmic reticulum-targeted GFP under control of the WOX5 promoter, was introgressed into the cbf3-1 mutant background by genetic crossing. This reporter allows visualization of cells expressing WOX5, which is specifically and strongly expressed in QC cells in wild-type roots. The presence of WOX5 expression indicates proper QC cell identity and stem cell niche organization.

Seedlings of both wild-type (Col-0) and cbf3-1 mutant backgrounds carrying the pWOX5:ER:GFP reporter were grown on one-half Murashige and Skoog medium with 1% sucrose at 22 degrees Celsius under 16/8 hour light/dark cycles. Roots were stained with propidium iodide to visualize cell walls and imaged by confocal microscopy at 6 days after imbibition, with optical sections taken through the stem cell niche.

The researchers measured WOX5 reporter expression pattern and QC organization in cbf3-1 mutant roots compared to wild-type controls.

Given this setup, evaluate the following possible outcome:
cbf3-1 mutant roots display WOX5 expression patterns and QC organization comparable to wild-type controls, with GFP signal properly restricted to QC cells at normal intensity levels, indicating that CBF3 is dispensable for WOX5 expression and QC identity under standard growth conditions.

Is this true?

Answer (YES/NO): NO